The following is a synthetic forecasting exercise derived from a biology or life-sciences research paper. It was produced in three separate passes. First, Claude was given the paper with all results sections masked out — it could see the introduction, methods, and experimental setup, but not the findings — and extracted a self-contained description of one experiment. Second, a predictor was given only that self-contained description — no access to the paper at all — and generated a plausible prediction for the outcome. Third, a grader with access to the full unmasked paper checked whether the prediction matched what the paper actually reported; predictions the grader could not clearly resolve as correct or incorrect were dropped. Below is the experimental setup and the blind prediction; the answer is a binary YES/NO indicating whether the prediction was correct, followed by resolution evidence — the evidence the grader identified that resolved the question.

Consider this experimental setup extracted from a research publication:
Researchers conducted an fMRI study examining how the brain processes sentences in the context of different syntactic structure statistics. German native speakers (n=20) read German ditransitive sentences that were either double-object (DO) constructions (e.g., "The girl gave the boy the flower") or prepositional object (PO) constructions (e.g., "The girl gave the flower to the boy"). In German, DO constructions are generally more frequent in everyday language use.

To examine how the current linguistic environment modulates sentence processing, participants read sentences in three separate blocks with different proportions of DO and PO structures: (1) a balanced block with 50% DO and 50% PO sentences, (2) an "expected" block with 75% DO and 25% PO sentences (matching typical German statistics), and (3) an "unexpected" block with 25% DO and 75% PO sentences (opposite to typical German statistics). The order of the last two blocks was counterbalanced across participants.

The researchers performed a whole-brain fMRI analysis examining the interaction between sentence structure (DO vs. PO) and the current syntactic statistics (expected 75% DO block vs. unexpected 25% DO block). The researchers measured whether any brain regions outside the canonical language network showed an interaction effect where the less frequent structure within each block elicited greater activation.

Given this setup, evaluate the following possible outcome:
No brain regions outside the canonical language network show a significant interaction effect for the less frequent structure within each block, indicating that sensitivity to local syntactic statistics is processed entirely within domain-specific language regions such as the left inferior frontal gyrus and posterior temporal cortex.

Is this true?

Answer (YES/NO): NO